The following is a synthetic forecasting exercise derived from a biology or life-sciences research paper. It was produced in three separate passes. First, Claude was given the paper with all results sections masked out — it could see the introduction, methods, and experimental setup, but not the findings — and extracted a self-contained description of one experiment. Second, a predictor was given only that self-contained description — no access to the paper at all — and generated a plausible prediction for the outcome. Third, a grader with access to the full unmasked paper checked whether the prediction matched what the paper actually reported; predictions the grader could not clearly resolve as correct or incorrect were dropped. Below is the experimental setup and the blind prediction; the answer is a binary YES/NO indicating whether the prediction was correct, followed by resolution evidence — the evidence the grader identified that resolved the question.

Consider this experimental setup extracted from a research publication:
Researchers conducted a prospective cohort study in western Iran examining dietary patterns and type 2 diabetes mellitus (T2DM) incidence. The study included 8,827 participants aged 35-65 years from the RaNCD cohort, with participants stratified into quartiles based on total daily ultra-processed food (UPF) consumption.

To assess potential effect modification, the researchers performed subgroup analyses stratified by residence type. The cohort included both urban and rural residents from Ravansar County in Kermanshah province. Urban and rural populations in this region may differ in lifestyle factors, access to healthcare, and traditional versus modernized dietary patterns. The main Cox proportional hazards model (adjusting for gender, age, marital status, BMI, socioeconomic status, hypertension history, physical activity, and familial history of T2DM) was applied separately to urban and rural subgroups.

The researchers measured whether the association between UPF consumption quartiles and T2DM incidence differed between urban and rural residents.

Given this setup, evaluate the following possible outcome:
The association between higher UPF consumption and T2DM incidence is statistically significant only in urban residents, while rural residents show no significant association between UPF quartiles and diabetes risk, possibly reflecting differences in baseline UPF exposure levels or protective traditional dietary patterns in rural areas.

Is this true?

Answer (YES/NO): NO